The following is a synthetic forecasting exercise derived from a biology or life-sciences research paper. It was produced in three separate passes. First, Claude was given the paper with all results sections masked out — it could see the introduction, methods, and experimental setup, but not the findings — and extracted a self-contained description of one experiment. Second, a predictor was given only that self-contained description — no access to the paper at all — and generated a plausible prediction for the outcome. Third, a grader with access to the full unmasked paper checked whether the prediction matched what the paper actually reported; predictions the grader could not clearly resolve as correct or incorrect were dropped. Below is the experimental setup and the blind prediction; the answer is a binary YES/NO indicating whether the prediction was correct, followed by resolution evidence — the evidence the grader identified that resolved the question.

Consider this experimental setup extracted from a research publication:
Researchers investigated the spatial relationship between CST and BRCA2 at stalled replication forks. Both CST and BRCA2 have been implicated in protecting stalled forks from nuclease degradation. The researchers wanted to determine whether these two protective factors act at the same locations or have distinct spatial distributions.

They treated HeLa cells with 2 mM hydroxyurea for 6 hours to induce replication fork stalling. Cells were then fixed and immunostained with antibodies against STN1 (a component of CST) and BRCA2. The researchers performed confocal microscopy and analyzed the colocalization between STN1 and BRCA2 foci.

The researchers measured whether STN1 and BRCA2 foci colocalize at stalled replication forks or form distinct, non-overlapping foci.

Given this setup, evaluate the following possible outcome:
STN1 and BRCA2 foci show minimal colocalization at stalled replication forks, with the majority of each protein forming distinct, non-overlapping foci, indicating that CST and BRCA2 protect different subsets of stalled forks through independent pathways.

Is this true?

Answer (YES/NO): YES